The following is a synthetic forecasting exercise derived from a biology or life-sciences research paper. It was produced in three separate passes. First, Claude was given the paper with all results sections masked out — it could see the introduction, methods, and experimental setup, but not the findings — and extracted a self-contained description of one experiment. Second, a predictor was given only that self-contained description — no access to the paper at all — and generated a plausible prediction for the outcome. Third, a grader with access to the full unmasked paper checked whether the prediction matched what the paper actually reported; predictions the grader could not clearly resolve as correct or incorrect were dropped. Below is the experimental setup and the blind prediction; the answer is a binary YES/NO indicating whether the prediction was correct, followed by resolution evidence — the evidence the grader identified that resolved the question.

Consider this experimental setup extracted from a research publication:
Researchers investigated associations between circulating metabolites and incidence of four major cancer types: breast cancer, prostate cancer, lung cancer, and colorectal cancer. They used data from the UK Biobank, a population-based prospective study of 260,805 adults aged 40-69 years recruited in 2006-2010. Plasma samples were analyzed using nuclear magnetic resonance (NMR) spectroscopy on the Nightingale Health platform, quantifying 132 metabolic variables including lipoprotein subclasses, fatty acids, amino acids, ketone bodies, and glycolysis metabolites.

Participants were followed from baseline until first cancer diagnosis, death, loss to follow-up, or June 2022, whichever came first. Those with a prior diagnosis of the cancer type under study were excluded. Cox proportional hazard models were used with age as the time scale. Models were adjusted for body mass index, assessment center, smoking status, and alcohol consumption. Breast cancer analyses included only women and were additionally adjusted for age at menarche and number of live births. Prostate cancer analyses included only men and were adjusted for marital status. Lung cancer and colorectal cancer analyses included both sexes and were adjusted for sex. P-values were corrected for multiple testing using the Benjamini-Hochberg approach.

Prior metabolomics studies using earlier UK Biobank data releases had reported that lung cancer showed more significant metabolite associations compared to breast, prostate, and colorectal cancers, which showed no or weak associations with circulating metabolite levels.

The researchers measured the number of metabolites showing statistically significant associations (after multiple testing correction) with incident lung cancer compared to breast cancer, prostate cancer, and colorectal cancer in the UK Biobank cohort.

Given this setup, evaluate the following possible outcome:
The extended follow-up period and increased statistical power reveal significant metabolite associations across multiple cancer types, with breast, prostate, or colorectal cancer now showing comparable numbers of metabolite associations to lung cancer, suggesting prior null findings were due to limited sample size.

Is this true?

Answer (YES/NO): NO